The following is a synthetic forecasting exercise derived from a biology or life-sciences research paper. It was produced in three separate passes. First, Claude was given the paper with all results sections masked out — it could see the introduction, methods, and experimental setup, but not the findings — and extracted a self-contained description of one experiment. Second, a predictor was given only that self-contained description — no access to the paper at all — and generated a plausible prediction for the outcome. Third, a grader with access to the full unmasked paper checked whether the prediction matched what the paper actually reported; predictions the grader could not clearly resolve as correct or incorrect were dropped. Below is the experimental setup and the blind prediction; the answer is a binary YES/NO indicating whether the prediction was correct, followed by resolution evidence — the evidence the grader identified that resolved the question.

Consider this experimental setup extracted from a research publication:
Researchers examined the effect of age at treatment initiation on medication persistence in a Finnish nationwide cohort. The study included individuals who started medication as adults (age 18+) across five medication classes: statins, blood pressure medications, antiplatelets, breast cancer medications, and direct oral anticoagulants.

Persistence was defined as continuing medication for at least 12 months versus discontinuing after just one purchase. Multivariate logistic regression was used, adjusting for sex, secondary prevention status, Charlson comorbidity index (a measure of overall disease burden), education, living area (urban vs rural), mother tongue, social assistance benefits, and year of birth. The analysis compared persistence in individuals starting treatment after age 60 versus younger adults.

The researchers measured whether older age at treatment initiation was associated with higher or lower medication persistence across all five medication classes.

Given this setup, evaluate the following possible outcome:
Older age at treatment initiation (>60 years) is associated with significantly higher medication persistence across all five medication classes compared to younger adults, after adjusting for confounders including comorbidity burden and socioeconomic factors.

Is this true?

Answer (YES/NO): NO